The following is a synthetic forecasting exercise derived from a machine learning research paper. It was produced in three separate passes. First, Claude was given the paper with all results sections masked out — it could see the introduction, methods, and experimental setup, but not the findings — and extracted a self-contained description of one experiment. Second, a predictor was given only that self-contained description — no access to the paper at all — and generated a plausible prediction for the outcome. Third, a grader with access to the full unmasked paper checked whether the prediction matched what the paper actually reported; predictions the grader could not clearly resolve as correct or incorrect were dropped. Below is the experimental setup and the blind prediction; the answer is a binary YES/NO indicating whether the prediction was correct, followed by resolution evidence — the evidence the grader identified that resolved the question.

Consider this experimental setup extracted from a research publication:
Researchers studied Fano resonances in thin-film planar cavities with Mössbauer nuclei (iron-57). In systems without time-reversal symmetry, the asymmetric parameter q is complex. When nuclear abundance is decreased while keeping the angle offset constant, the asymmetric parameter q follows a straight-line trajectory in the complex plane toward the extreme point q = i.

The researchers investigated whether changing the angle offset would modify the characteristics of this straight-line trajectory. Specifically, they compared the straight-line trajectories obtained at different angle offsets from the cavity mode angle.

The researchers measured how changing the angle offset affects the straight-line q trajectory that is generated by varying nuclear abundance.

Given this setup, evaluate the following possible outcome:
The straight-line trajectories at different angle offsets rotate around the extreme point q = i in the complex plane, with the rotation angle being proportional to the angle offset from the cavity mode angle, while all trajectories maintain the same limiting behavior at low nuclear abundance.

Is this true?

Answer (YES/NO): NO